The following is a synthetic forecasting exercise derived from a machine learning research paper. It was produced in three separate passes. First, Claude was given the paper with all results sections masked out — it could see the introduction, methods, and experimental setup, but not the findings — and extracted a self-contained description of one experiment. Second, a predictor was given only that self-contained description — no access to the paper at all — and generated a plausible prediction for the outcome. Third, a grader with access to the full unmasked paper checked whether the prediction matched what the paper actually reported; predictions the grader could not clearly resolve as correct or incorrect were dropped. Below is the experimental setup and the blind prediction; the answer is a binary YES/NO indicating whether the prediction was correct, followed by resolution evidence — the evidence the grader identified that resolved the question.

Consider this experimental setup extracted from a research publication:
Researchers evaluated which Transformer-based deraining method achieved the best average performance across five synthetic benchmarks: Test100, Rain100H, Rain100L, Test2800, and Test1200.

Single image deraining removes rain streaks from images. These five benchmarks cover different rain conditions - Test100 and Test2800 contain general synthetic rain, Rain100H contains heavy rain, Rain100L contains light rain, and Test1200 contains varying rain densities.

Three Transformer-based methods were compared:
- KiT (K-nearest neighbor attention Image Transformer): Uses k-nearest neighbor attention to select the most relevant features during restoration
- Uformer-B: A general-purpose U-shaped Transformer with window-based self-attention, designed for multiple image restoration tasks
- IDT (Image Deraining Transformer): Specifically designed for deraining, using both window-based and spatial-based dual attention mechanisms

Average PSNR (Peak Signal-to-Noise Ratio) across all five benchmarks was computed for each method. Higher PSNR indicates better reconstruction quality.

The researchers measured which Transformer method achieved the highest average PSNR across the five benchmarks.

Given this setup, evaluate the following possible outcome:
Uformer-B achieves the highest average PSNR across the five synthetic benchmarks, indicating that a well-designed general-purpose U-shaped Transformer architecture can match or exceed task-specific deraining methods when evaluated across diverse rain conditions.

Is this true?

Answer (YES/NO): NO